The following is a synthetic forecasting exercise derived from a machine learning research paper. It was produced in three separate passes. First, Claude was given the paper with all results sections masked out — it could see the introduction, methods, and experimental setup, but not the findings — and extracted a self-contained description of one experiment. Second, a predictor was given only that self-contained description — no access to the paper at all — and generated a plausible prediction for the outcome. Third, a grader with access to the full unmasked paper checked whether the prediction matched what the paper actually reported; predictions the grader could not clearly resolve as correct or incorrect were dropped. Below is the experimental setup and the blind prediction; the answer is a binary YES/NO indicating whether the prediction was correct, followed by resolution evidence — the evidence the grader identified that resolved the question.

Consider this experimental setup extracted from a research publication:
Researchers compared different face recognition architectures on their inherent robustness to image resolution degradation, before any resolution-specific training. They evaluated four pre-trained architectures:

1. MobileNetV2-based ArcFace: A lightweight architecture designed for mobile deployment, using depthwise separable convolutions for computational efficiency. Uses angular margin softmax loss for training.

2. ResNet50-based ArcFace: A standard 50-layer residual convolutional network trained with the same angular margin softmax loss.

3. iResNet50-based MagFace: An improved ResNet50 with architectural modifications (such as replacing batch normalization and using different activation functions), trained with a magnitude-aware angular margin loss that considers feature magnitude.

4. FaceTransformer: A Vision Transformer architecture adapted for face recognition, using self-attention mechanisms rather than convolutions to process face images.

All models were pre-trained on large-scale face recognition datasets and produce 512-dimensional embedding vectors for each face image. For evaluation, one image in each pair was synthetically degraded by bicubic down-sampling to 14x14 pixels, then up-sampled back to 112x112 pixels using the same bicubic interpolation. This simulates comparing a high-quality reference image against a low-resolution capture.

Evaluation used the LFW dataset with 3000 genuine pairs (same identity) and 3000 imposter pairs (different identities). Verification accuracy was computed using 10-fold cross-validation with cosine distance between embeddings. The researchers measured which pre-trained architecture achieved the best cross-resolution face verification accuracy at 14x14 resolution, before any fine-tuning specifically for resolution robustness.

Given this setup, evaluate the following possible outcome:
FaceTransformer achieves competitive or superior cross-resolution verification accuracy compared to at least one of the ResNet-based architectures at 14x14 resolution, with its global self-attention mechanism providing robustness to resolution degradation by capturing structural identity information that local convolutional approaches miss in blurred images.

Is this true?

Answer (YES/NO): YES